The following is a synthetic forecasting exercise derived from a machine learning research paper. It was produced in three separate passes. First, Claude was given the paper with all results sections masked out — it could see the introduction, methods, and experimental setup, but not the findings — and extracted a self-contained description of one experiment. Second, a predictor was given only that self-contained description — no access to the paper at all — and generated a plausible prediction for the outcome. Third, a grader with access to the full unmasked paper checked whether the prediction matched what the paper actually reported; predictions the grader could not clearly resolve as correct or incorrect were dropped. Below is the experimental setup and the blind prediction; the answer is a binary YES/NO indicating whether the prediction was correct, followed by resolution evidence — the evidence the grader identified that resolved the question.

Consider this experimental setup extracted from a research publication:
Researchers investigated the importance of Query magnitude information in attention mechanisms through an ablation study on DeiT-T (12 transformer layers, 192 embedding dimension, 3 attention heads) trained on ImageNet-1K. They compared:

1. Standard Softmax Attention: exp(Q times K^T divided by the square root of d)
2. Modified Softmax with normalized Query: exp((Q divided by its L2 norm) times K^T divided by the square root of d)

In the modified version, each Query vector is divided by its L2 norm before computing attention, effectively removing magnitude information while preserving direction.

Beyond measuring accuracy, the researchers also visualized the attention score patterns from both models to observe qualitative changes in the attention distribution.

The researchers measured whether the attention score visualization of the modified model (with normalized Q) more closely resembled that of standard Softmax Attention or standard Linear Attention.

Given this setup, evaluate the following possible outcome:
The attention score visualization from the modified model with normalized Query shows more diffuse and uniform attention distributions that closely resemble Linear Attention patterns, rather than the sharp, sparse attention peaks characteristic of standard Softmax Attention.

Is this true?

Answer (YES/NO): YES